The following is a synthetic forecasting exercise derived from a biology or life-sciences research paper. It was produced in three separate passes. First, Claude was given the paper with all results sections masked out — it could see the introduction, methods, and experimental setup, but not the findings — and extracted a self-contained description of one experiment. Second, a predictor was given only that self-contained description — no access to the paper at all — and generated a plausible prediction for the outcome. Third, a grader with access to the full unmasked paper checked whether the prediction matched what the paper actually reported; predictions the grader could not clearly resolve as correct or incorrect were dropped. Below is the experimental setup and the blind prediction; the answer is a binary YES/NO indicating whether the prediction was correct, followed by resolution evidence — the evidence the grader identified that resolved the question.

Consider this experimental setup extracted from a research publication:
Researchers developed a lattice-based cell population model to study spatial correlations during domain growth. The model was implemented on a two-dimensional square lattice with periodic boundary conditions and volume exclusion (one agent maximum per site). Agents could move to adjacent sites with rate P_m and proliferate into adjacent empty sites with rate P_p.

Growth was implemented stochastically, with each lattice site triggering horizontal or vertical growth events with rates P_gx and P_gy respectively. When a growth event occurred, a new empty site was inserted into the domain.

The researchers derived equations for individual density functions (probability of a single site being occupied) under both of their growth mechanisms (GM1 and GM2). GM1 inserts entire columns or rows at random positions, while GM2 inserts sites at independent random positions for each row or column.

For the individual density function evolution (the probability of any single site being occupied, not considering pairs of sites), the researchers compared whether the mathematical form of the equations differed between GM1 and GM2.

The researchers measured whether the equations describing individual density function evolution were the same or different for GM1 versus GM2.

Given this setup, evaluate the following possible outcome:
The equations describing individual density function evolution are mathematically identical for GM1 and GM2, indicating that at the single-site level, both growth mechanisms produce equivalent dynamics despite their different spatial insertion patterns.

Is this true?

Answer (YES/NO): YES